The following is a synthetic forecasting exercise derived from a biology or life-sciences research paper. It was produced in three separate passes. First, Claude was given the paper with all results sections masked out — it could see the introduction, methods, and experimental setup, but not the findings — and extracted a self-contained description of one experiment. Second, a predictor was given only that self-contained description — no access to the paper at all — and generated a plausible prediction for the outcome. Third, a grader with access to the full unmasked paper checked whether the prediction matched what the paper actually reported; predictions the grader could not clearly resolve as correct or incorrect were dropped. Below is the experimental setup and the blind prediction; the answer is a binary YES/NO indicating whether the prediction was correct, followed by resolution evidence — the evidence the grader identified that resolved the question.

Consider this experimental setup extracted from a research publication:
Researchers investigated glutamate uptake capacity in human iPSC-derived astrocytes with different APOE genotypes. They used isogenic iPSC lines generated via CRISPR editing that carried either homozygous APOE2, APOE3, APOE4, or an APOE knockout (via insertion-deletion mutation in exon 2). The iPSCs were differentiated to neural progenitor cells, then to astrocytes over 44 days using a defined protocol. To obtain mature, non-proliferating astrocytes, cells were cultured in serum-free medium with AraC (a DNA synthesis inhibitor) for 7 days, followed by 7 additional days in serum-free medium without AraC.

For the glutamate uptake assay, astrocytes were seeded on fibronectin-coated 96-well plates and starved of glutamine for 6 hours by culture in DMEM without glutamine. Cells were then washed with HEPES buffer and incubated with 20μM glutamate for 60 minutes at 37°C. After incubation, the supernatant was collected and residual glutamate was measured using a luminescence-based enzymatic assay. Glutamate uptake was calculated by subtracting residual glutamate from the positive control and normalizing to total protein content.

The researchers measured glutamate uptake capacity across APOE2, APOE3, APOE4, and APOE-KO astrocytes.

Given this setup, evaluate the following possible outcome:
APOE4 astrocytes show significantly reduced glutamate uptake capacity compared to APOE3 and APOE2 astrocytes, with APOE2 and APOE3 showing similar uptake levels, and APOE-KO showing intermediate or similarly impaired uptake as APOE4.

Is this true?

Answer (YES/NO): NO